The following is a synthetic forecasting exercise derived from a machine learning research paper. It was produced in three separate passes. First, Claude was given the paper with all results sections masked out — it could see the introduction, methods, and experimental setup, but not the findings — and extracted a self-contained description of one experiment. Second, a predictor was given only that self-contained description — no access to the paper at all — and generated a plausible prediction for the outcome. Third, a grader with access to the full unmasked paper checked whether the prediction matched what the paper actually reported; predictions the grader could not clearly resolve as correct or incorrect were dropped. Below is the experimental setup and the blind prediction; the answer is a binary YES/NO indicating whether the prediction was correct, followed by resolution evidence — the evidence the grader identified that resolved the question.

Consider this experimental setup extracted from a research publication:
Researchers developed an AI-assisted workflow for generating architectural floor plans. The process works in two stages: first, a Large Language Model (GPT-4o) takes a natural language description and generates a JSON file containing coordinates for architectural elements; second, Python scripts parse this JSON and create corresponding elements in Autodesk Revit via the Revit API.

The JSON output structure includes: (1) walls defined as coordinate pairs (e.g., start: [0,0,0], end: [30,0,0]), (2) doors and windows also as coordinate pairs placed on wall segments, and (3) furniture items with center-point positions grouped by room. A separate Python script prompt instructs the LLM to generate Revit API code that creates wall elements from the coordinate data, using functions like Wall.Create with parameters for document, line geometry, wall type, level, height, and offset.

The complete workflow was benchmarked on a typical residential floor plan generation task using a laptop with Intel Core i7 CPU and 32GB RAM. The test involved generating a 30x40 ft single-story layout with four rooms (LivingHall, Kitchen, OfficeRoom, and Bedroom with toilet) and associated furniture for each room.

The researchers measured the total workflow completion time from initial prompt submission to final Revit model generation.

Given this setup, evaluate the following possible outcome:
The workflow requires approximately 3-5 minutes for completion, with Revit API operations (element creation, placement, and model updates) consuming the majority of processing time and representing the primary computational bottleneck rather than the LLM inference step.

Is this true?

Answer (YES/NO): NO